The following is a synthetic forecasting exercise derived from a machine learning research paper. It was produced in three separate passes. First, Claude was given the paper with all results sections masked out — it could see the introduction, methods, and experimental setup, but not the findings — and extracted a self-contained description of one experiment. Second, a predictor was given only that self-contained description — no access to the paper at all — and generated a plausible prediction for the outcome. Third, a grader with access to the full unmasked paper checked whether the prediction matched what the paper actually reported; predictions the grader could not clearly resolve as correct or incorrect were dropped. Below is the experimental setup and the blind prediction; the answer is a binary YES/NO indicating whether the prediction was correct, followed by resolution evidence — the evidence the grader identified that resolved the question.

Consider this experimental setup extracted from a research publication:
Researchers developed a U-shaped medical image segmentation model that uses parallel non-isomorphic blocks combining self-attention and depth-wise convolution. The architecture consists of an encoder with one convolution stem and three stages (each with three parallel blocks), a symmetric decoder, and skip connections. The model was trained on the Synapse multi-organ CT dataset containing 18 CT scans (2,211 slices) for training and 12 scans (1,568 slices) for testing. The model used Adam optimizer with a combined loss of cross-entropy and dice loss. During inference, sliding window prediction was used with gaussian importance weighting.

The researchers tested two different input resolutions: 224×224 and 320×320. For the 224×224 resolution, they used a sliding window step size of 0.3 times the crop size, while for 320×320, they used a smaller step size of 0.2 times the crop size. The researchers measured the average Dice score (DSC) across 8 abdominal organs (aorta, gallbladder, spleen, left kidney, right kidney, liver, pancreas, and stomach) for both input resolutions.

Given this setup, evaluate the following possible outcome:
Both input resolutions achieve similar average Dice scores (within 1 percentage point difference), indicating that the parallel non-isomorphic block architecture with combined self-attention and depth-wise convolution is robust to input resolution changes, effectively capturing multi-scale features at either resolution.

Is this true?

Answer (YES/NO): NO